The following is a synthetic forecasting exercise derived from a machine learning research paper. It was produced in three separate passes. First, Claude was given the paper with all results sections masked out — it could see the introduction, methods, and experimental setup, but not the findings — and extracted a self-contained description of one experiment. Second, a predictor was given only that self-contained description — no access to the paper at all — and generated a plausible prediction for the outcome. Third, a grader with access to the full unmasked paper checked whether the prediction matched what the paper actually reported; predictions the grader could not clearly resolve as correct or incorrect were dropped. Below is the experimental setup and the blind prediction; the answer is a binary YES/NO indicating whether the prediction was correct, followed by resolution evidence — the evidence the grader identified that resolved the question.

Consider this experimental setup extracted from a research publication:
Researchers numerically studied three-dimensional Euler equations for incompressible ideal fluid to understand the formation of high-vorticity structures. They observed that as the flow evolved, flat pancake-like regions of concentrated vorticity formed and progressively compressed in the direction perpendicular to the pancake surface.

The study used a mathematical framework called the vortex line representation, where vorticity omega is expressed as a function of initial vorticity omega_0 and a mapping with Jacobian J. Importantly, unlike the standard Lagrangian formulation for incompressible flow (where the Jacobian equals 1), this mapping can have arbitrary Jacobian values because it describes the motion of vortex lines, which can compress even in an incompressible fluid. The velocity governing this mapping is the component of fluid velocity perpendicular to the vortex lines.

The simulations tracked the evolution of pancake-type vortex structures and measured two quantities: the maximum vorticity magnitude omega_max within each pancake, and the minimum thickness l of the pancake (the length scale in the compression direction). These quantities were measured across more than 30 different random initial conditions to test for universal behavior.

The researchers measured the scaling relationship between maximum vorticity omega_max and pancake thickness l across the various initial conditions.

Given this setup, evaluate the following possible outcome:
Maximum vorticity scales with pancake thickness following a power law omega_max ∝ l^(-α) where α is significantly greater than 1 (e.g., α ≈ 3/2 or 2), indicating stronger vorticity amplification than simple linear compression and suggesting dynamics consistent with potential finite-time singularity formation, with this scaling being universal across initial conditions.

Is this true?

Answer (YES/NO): NO